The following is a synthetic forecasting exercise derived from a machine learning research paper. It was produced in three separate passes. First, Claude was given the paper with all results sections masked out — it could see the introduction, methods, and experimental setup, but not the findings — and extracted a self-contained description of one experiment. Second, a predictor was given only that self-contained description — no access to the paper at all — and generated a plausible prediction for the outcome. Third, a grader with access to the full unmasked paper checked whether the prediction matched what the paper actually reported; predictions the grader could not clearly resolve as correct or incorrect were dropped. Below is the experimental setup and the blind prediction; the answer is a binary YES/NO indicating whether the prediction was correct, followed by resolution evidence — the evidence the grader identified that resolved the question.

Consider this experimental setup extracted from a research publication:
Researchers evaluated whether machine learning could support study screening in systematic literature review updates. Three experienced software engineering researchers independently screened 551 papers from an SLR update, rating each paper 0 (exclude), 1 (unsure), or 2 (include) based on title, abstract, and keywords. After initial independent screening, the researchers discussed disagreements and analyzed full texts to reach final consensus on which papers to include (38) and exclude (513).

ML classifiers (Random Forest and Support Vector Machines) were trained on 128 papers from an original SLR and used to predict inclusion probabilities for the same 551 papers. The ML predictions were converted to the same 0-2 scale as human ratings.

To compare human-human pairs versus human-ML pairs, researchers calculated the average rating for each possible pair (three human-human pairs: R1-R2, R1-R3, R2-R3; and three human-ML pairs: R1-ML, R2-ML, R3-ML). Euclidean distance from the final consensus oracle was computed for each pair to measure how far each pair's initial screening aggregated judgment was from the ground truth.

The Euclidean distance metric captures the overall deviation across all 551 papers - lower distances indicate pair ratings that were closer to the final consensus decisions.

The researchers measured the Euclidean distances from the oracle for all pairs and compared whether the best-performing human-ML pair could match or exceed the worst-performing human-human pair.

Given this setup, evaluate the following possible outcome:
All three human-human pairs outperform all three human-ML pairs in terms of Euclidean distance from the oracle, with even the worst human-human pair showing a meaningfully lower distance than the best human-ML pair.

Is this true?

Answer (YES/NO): YES